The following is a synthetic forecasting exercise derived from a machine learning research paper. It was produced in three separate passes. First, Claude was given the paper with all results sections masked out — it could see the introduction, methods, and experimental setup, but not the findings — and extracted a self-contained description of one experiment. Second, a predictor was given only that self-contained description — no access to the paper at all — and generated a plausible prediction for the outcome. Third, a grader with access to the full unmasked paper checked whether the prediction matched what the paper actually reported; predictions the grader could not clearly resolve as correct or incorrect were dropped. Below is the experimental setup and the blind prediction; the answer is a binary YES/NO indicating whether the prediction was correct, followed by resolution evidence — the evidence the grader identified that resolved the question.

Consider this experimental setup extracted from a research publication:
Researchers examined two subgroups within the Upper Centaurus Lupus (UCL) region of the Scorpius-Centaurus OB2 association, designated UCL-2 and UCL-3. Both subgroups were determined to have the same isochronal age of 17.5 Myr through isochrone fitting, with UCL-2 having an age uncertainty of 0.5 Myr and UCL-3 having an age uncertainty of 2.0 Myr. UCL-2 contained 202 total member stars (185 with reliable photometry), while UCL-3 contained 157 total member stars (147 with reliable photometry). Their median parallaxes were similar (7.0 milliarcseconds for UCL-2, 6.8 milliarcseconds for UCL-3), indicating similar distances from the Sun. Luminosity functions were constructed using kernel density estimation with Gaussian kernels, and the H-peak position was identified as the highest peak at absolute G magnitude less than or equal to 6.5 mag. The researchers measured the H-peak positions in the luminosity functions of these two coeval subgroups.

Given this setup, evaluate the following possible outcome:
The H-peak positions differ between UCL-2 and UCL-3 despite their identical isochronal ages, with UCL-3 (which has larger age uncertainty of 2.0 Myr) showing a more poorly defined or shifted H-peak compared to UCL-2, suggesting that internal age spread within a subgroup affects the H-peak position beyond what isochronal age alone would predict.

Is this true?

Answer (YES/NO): YES